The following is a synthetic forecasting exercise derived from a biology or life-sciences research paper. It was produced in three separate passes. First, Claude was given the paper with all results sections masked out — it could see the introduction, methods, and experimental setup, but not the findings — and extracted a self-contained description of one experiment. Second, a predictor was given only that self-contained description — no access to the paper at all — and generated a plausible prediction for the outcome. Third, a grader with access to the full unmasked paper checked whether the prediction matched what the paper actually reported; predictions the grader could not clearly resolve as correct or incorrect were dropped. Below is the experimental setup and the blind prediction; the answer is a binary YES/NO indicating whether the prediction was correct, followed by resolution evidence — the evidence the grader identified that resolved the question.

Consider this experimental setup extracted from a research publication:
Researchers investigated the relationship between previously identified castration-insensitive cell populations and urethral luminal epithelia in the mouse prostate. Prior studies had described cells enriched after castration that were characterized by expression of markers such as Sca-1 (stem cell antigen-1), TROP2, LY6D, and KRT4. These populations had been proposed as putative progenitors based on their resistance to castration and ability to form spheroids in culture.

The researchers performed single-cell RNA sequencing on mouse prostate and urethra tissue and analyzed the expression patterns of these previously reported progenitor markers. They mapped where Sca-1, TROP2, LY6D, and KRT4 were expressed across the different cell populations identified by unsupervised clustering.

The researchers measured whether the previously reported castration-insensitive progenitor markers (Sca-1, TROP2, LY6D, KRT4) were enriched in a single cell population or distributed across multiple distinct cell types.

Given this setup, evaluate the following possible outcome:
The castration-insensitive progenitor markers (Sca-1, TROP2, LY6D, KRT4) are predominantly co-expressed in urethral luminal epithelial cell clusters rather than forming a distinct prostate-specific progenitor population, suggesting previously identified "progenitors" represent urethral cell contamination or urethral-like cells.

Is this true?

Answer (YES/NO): YES